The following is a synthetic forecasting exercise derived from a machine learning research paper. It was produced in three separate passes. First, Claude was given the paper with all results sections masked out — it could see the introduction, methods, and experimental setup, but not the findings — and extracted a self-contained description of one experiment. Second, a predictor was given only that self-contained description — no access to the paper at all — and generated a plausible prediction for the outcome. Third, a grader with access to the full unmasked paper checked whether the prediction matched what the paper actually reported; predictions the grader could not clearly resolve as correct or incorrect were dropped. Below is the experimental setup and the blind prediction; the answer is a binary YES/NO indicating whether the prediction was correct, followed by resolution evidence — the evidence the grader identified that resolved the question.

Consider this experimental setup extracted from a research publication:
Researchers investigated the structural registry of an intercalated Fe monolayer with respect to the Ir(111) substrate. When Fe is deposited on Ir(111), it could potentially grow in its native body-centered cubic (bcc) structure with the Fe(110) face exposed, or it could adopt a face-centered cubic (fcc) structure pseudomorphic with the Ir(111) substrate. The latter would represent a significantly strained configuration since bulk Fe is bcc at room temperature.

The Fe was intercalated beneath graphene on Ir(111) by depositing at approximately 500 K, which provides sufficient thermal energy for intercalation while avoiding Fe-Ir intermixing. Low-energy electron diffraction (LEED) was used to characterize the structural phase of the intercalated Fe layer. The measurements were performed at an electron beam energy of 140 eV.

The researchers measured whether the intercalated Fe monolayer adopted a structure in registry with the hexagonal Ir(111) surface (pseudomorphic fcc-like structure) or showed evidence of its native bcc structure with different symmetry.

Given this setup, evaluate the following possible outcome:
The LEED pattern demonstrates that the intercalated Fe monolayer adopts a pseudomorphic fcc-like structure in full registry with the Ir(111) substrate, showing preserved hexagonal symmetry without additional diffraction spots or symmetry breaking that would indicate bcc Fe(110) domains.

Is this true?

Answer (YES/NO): YES